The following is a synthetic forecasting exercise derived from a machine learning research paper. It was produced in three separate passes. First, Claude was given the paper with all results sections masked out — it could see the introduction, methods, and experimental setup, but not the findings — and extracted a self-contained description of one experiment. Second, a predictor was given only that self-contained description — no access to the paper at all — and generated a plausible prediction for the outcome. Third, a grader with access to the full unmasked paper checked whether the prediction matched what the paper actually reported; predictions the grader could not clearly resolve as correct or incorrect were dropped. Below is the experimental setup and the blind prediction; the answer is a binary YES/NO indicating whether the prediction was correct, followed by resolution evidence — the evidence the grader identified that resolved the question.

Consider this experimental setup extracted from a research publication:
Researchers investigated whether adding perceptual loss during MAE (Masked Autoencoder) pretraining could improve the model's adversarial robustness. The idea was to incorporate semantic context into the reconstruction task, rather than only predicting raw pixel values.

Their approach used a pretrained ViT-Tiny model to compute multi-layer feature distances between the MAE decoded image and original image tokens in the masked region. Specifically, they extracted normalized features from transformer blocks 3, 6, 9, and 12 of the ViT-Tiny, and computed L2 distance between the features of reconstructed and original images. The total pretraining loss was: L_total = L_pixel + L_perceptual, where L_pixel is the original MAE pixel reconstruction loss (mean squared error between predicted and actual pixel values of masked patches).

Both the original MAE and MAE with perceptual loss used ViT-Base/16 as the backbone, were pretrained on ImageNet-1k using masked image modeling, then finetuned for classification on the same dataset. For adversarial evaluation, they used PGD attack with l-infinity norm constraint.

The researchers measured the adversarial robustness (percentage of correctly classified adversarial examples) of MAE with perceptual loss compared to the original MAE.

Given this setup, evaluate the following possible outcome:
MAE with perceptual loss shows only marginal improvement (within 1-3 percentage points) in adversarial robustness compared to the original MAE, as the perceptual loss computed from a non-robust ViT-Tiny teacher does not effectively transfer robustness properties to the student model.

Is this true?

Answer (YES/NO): NO